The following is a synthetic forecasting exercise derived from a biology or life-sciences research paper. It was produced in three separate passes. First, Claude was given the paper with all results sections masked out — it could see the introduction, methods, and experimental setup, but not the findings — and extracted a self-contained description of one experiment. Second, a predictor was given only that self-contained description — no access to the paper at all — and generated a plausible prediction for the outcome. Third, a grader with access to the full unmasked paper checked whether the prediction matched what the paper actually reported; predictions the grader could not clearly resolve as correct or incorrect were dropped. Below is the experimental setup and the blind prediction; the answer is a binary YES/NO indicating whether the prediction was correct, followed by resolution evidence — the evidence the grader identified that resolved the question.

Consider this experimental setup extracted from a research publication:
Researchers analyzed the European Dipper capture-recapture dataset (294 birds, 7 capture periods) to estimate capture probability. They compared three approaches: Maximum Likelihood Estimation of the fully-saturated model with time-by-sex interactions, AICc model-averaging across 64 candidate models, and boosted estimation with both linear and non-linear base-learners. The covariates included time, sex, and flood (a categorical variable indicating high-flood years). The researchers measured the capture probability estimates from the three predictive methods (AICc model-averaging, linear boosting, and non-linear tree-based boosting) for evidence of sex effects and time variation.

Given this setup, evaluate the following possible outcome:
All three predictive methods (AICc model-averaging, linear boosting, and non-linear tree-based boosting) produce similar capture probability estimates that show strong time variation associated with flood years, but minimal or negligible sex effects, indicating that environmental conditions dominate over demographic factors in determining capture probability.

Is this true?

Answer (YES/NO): NO